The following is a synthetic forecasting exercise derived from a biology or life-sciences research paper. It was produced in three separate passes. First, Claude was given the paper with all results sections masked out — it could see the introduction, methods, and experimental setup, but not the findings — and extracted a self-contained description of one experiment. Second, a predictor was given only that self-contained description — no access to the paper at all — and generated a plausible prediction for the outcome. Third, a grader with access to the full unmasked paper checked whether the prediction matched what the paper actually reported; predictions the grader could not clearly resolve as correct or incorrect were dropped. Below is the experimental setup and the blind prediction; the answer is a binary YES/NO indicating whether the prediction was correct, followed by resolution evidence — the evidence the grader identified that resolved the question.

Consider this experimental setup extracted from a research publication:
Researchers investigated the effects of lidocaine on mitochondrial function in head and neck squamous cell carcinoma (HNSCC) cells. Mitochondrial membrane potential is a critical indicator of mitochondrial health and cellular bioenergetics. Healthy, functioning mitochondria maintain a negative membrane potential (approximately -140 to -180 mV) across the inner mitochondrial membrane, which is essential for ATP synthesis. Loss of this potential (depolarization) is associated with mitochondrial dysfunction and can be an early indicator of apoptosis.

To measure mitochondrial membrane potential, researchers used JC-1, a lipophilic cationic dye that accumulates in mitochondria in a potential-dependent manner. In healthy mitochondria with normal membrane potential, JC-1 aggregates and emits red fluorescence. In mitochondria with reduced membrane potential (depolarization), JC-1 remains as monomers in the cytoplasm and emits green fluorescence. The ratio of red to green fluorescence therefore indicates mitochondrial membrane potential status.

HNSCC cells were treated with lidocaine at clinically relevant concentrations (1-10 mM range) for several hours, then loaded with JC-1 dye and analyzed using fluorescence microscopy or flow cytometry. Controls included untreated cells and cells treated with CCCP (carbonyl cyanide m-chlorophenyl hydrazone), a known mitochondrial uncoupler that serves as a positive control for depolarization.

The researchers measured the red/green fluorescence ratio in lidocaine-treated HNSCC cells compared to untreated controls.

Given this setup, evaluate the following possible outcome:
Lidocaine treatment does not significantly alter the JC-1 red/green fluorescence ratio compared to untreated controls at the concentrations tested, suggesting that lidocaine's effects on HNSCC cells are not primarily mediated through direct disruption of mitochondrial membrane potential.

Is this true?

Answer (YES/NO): NO